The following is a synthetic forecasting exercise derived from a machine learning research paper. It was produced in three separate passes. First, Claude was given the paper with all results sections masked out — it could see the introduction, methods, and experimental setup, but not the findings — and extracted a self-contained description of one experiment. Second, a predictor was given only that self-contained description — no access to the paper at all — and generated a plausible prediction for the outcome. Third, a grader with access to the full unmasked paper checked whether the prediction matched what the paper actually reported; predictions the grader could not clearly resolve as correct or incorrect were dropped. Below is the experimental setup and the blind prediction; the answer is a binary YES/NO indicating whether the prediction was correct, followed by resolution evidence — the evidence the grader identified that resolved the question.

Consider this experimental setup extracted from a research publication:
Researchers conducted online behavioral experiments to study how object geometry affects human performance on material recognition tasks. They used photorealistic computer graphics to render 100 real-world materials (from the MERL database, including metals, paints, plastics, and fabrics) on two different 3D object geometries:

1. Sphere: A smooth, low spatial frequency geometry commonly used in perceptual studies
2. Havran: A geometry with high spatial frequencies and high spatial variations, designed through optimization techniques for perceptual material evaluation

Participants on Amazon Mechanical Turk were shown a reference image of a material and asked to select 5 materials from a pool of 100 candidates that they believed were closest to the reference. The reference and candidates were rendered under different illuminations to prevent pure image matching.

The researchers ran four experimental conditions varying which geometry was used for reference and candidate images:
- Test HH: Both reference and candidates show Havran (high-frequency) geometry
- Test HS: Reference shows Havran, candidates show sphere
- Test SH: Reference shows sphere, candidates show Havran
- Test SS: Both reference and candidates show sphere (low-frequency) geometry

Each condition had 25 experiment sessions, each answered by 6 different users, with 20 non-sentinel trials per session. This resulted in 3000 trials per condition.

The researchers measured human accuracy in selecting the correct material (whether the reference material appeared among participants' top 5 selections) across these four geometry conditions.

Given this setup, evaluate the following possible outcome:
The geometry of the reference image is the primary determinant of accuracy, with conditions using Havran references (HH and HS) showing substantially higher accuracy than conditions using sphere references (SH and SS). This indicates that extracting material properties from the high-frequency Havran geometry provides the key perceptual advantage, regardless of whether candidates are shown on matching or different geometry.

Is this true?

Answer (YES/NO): YES